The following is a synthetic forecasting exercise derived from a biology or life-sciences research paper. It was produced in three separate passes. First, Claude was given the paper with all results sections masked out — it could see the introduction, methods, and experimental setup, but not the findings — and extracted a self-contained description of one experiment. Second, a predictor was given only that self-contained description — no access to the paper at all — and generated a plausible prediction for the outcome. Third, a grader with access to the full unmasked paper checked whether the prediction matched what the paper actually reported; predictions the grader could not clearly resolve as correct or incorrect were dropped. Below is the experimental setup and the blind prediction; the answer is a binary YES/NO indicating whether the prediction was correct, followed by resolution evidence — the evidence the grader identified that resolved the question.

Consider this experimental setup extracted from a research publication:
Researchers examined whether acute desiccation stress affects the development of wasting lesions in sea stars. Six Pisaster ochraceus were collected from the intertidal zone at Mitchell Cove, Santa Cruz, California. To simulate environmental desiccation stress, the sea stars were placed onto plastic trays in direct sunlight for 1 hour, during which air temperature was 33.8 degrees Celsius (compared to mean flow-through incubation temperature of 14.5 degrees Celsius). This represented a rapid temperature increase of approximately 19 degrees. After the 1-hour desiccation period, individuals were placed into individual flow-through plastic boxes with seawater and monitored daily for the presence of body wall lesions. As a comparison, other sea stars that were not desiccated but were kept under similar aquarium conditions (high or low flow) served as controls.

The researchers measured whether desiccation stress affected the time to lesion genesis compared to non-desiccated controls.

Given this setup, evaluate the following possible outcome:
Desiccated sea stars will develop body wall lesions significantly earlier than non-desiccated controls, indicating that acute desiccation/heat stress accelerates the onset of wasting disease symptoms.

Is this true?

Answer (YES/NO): NO